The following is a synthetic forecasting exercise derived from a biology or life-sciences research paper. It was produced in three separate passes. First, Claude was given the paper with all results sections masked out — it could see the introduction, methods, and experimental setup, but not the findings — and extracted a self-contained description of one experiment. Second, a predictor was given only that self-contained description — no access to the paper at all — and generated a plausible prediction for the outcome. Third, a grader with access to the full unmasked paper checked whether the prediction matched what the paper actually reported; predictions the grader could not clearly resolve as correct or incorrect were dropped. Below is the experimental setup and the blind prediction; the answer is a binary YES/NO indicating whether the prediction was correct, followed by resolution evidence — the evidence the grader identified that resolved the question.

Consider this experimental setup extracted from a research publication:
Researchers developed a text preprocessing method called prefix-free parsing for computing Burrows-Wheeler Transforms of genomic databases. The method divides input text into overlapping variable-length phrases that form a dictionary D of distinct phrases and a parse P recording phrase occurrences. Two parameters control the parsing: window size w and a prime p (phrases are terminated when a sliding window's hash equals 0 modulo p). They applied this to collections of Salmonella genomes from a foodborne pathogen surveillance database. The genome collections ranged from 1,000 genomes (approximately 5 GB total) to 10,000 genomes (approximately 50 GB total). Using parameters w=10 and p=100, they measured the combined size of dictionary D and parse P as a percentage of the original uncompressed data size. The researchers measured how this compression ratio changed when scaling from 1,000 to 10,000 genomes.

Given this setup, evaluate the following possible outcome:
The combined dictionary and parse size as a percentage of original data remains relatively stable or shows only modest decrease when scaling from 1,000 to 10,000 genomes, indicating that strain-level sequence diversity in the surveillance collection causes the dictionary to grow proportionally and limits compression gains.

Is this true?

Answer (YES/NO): NO